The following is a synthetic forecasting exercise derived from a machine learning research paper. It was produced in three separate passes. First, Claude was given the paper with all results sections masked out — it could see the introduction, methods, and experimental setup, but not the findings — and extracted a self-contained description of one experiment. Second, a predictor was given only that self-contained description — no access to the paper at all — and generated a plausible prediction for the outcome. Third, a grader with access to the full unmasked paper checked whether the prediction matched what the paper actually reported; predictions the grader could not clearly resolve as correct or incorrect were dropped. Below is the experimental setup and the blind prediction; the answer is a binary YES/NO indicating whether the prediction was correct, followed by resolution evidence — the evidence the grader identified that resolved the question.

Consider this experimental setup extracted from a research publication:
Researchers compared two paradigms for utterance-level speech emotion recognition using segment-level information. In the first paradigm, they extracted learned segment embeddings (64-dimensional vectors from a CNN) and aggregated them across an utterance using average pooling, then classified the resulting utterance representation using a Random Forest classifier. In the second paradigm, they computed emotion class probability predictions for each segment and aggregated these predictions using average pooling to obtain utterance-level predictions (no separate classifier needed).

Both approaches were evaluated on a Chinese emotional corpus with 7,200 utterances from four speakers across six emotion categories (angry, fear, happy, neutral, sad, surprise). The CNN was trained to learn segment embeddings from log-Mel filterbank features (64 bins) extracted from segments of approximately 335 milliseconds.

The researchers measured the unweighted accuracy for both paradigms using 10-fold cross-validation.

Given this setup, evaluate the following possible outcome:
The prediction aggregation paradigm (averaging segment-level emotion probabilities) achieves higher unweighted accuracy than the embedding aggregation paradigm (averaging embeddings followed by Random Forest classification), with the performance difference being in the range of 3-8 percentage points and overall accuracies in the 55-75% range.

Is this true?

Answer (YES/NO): NO